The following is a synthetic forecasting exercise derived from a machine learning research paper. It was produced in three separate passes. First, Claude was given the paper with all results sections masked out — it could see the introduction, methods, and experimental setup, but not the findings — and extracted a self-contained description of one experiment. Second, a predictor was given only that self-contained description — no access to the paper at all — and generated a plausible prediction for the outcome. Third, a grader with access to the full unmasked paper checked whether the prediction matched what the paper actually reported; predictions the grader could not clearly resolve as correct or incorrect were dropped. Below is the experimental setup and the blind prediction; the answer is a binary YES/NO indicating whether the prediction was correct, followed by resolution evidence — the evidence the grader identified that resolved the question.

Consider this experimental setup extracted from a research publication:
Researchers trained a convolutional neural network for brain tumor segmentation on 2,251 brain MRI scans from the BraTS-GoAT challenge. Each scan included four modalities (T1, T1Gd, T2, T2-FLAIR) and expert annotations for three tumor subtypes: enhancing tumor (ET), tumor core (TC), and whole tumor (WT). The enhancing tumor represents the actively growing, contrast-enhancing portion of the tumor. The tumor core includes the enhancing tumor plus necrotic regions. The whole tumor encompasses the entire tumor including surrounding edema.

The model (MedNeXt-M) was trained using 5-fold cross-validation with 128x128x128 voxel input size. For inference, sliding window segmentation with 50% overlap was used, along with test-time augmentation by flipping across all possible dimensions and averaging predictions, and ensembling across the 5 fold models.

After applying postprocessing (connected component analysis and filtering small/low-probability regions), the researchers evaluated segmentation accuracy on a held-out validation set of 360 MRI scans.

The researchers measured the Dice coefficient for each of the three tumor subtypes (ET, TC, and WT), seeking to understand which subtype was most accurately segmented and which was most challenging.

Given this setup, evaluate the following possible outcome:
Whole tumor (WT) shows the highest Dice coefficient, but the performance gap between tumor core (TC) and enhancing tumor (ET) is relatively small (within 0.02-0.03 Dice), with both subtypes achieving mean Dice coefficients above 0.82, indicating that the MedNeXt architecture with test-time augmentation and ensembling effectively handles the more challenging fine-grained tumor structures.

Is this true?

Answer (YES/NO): NO